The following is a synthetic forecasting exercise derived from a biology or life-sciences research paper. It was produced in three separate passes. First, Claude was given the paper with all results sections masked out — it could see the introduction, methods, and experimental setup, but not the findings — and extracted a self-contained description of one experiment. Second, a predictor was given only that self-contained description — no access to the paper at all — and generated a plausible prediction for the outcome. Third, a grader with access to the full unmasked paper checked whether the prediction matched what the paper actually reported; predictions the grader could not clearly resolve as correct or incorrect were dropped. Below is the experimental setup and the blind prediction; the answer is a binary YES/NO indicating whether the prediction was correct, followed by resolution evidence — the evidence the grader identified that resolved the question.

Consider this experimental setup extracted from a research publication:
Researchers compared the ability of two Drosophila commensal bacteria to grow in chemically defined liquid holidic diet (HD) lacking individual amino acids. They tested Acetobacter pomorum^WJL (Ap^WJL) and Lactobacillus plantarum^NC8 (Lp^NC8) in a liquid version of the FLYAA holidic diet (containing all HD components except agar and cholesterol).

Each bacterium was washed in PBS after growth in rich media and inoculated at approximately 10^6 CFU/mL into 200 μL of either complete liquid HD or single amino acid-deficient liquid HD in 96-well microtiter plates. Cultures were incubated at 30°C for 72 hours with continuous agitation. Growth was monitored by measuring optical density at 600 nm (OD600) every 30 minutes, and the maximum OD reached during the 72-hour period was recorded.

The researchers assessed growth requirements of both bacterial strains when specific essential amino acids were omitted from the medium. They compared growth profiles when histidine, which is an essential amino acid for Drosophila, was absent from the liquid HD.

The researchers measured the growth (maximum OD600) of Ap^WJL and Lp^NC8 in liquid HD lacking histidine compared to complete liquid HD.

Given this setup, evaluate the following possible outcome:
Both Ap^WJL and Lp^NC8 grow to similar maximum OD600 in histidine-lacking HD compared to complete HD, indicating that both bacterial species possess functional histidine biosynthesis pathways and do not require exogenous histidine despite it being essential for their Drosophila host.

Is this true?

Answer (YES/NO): YES